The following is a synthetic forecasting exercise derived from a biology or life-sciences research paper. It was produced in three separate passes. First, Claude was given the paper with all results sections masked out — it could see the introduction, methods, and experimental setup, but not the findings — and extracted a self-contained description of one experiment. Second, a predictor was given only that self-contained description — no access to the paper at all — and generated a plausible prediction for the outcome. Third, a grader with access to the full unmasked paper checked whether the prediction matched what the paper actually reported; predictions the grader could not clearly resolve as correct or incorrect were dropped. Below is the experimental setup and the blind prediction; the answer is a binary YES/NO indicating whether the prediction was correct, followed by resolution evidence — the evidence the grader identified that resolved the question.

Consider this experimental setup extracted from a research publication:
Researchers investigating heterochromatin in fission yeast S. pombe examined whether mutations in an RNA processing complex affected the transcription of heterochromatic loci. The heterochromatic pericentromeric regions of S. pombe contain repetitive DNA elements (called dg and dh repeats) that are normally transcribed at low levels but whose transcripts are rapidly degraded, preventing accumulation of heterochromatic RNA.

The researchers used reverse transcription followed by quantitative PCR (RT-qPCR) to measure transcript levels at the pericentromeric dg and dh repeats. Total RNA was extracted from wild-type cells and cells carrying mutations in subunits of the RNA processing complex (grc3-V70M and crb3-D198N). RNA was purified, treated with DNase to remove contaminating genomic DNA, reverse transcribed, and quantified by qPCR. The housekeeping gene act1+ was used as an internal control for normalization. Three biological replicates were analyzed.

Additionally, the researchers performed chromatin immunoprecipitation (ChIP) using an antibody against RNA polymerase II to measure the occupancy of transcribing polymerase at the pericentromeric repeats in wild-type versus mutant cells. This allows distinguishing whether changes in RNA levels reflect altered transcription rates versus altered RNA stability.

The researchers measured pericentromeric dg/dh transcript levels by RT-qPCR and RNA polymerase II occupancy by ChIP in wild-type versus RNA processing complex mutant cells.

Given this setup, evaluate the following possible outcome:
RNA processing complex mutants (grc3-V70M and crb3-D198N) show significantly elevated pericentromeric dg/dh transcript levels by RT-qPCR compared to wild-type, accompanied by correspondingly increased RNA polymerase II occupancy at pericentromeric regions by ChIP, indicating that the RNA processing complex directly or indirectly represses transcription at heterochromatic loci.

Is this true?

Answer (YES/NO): NO